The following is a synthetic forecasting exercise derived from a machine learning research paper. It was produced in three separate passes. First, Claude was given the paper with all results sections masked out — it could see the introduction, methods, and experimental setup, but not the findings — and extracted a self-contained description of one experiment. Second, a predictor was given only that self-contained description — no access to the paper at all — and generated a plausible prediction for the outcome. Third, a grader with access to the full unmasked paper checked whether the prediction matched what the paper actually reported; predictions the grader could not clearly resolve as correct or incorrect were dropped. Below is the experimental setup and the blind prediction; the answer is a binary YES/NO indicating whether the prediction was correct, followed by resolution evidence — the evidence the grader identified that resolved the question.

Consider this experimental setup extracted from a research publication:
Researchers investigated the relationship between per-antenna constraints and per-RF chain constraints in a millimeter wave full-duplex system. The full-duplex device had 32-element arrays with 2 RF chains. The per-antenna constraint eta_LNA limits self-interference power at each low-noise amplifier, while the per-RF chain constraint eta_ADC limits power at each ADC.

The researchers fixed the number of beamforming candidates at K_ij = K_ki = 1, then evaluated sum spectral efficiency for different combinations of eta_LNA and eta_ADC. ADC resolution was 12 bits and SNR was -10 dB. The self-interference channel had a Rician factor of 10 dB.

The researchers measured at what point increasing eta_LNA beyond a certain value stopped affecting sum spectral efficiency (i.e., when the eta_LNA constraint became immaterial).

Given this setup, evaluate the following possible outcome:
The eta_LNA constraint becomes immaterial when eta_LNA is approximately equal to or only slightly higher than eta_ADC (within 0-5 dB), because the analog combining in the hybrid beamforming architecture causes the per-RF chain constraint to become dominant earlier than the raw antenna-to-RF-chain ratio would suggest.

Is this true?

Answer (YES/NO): NO